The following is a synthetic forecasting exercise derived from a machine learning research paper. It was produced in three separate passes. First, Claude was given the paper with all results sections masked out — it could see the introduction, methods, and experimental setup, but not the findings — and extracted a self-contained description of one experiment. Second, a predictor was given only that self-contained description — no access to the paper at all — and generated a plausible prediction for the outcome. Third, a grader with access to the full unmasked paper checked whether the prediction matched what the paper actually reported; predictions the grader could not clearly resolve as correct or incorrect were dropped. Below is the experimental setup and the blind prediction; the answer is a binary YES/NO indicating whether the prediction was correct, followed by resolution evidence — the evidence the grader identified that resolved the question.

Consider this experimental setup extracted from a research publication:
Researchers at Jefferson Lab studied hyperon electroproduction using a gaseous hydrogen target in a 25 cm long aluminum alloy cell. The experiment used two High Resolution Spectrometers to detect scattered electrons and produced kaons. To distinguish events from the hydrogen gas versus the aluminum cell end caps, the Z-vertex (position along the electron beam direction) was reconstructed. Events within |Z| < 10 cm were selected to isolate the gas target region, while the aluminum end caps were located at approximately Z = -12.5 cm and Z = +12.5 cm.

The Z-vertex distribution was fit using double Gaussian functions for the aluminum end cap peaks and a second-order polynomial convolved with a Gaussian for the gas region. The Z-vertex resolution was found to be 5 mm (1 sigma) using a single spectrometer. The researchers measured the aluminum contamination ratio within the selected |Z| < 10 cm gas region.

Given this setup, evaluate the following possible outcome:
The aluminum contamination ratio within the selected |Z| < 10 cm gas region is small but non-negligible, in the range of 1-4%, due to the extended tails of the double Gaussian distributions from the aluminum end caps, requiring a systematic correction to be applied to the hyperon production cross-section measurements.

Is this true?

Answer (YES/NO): NO